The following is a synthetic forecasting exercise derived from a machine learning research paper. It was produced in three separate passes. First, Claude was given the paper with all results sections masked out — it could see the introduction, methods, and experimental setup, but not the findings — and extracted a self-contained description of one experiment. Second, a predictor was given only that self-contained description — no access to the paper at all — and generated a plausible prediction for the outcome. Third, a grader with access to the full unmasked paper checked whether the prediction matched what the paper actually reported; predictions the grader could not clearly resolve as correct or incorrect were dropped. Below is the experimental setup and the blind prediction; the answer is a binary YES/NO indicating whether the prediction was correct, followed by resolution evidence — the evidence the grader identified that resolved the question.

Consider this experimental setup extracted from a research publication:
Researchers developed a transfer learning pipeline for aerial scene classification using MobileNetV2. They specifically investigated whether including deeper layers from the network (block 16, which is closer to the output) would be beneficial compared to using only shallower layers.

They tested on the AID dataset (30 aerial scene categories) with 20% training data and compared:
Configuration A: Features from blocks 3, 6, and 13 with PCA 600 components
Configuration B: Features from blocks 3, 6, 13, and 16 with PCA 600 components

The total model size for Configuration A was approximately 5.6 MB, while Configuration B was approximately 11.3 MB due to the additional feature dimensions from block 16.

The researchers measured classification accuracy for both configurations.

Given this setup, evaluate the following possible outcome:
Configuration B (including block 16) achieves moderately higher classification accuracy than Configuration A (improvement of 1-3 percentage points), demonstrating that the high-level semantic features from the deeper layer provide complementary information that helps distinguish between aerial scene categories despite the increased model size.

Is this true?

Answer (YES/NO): NO